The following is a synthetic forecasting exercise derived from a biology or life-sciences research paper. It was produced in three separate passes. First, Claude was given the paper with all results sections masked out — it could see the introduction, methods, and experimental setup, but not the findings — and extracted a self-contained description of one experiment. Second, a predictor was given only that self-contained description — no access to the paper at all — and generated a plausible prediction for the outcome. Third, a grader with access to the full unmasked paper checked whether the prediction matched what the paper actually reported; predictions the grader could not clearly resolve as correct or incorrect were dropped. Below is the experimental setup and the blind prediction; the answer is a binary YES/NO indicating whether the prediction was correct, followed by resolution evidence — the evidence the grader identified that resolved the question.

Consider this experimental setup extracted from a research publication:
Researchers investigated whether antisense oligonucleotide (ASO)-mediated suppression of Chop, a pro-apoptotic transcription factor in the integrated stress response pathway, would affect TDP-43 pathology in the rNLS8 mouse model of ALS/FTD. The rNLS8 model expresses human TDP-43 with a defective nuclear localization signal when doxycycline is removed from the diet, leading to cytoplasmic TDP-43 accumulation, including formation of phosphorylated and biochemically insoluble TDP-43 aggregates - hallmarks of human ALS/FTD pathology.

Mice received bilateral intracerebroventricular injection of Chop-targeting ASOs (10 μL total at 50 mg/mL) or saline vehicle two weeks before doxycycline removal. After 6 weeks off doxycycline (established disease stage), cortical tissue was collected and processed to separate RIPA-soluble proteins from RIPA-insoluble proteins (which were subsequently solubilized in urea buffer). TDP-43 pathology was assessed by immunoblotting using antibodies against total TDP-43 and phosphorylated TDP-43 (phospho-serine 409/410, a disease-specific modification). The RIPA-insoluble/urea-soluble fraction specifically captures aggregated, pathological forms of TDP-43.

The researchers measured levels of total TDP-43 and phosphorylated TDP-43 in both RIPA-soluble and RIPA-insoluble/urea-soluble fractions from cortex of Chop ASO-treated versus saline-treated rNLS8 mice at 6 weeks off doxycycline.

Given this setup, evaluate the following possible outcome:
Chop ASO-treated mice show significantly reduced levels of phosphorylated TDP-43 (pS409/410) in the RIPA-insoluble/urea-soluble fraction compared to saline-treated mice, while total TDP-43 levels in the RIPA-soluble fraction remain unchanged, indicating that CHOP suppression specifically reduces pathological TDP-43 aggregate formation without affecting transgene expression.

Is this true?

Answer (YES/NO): NO